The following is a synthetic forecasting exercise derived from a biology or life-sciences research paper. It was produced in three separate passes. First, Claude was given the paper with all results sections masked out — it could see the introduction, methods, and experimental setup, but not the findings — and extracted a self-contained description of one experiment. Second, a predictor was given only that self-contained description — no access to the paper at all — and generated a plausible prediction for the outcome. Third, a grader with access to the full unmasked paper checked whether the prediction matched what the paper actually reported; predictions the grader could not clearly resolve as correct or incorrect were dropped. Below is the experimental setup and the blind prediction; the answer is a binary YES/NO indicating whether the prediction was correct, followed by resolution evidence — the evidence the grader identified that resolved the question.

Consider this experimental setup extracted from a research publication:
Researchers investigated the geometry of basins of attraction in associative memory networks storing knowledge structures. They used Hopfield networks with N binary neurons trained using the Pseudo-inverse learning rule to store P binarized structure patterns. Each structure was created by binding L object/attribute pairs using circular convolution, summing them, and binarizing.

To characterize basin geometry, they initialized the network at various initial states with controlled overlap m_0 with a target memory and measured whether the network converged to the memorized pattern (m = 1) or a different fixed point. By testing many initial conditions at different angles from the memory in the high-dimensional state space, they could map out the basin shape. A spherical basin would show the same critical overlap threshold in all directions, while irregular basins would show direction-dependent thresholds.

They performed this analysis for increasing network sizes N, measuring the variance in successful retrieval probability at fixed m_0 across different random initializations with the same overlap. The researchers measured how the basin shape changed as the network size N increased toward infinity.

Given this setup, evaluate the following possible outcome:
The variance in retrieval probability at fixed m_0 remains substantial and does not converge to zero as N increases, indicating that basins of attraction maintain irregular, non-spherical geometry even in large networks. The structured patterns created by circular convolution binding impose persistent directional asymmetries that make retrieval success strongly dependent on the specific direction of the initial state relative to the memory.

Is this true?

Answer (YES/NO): NO